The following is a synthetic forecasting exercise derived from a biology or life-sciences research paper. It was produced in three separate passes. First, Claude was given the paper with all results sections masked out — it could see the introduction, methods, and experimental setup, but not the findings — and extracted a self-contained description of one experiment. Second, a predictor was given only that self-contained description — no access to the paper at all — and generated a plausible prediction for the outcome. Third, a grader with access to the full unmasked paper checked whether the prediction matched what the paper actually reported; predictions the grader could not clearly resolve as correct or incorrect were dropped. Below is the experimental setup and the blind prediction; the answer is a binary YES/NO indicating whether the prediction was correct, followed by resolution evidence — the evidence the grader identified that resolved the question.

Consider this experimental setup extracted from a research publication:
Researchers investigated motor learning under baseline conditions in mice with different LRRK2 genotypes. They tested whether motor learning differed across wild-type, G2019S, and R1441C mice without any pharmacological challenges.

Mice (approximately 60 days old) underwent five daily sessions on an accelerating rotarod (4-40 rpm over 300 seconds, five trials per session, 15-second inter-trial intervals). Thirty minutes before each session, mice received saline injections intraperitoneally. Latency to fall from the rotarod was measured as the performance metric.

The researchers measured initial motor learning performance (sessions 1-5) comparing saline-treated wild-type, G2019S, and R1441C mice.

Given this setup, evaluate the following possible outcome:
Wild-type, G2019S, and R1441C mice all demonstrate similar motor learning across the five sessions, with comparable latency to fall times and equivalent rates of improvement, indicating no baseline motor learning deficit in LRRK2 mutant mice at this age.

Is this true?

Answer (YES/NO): YES